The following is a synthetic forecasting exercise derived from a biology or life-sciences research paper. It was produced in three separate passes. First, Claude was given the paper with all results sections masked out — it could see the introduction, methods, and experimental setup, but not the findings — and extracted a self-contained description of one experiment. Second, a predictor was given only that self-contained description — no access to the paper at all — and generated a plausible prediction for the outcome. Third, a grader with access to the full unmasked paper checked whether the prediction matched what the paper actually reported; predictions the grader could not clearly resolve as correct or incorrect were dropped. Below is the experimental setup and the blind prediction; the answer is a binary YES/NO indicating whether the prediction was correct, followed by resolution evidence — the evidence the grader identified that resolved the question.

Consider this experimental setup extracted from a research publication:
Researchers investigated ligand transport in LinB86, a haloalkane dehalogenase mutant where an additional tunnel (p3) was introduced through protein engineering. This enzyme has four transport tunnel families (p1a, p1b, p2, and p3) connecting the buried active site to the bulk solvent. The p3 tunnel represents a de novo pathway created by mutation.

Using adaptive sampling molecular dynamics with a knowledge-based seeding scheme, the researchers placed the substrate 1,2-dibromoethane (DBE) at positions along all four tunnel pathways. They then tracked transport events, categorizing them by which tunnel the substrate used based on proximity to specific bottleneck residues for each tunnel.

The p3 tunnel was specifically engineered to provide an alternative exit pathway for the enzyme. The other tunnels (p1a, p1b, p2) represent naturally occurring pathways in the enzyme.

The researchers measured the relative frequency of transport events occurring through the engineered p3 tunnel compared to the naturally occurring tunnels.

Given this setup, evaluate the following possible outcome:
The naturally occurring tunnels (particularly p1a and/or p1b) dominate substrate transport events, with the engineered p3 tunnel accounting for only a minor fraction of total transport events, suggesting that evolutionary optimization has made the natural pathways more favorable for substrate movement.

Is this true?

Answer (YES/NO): YES